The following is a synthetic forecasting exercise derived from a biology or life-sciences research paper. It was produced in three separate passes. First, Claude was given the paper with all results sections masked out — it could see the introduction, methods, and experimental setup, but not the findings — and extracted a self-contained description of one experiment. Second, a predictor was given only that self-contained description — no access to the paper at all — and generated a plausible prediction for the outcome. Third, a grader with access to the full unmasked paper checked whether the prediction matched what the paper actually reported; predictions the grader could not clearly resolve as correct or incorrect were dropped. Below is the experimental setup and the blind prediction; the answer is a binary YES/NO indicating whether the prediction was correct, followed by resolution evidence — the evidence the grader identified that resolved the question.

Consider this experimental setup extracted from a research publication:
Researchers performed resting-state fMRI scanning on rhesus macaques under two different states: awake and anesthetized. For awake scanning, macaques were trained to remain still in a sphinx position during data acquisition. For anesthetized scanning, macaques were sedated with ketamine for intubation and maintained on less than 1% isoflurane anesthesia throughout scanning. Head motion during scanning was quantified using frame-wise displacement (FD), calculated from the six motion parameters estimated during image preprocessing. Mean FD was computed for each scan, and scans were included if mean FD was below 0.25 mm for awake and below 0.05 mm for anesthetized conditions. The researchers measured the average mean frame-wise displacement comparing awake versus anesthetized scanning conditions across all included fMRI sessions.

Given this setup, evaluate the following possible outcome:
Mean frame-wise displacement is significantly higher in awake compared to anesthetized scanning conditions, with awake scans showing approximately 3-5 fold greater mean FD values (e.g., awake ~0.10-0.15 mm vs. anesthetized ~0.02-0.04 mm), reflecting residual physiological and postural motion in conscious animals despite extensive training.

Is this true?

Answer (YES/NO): YES